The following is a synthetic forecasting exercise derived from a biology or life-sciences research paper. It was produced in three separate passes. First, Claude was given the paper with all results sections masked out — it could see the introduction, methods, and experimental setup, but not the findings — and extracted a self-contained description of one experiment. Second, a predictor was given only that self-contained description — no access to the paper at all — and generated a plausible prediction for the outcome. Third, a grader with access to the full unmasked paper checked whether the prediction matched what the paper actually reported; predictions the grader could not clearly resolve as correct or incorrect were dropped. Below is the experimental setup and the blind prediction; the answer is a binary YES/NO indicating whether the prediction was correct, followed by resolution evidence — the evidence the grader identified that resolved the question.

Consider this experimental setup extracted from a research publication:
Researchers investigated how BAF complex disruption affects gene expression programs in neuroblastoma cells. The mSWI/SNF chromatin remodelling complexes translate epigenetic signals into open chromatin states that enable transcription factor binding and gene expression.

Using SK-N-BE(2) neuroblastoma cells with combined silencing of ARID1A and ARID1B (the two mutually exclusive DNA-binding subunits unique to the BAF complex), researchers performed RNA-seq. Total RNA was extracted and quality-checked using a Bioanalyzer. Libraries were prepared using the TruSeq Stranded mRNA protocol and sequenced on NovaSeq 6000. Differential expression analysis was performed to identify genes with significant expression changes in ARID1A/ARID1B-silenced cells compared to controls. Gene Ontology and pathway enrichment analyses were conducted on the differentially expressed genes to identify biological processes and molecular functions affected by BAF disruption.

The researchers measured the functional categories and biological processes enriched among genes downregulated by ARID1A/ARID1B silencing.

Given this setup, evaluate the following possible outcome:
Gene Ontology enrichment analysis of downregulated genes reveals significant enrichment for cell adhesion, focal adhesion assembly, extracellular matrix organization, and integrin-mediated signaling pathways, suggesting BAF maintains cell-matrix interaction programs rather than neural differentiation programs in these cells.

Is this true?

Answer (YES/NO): YES